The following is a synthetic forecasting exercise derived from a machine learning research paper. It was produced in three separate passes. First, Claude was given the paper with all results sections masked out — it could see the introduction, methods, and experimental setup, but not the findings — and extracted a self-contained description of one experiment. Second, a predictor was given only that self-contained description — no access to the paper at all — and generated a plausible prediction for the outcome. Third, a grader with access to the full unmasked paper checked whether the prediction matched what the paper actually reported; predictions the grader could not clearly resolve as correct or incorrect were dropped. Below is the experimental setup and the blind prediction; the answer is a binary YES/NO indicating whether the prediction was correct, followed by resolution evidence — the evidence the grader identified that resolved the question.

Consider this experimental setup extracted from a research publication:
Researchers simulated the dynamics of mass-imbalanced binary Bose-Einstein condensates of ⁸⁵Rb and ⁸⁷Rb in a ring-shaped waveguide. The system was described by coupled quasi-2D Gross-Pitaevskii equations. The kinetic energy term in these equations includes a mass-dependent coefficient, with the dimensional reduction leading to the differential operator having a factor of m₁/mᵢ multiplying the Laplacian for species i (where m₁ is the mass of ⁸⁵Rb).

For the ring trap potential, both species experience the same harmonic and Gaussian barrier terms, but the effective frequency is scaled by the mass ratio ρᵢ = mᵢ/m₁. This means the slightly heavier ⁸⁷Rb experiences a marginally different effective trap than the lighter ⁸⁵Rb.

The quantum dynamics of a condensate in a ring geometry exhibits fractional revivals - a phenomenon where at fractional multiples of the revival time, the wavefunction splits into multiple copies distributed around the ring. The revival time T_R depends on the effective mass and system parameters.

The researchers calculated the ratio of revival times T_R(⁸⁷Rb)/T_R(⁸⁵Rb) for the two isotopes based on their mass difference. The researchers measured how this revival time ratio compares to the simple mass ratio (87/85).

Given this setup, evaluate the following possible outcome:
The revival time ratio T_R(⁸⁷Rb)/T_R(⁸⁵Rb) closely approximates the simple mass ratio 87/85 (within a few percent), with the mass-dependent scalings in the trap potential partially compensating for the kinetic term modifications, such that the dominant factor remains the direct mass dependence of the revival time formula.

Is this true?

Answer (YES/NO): YES